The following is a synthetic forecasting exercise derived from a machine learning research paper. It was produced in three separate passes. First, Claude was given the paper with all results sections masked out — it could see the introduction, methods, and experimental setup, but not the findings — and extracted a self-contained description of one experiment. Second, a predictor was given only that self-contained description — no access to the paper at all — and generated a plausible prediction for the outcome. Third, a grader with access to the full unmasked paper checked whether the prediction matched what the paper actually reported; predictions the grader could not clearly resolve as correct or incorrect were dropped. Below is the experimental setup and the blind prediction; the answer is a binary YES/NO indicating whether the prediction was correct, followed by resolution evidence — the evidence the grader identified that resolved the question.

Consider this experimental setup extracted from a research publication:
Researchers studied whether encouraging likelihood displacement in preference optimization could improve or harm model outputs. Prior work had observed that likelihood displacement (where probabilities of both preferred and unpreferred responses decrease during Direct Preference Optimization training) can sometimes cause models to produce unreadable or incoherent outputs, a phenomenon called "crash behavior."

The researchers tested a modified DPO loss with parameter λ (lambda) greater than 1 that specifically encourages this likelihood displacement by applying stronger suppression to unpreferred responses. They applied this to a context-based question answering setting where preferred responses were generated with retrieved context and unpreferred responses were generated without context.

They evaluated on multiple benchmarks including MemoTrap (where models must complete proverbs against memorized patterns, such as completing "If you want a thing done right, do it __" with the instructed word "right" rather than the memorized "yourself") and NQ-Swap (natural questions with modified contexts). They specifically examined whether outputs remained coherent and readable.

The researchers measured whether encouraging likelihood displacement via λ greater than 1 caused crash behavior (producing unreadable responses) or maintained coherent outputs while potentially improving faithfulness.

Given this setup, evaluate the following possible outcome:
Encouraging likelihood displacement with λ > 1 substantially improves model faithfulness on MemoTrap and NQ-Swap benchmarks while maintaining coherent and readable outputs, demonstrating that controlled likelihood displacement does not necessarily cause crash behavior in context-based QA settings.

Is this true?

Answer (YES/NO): YES